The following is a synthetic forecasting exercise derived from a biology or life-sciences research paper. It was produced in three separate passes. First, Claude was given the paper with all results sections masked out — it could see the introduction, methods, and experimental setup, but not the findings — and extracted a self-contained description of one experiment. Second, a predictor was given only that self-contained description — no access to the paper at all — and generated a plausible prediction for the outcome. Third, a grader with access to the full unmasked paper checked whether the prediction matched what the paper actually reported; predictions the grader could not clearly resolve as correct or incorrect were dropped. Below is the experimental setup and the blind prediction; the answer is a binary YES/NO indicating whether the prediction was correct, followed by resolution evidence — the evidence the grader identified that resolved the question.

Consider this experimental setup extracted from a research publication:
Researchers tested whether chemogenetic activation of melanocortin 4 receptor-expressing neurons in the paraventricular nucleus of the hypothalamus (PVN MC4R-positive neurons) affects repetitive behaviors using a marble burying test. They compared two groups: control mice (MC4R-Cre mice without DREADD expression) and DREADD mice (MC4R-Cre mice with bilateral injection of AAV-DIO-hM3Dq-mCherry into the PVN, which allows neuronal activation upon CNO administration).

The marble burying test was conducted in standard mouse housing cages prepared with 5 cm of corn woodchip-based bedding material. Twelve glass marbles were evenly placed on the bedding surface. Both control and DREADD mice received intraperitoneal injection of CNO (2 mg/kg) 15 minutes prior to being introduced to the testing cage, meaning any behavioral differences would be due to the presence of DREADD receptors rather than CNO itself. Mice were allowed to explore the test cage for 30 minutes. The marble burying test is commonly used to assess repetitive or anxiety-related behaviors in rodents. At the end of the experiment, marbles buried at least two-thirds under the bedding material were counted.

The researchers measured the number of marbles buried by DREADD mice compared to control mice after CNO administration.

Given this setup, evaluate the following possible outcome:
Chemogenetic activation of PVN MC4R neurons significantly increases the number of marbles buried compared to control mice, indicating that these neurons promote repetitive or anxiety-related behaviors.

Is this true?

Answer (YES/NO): NO